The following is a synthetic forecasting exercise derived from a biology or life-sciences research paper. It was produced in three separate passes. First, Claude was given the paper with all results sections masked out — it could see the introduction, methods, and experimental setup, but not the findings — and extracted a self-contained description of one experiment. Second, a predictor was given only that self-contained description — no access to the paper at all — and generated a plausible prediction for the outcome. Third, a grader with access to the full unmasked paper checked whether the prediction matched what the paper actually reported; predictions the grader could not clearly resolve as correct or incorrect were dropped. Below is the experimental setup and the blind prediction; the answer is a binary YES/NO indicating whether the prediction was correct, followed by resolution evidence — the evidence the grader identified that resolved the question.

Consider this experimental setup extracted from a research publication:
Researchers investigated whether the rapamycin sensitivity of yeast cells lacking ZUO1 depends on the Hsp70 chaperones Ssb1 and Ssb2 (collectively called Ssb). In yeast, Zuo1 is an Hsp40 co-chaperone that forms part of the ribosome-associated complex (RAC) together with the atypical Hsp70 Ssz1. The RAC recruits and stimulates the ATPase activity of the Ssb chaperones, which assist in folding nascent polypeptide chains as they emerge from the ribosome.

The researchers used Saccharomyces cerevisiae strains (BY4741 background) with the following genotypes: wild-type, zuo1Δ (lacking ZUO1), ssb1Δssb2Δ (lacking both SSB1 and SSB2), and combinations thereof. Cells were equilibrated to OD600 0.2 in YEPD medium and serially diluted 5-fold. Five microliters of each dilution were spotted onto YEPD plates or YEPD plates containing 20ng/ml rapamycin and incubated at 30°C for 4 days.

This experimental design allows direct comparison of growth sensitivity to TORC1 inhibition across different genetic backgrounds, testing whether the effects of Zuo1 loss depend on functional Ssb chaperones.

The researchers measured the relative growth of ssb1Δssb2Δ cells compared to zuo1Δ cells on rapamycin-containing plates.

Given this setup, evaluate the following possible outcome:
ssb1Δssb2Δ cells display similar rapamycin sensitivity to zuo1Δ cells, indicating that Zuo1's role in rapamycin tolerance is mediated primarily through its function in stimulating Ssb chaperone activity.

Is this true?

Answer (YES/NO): YES